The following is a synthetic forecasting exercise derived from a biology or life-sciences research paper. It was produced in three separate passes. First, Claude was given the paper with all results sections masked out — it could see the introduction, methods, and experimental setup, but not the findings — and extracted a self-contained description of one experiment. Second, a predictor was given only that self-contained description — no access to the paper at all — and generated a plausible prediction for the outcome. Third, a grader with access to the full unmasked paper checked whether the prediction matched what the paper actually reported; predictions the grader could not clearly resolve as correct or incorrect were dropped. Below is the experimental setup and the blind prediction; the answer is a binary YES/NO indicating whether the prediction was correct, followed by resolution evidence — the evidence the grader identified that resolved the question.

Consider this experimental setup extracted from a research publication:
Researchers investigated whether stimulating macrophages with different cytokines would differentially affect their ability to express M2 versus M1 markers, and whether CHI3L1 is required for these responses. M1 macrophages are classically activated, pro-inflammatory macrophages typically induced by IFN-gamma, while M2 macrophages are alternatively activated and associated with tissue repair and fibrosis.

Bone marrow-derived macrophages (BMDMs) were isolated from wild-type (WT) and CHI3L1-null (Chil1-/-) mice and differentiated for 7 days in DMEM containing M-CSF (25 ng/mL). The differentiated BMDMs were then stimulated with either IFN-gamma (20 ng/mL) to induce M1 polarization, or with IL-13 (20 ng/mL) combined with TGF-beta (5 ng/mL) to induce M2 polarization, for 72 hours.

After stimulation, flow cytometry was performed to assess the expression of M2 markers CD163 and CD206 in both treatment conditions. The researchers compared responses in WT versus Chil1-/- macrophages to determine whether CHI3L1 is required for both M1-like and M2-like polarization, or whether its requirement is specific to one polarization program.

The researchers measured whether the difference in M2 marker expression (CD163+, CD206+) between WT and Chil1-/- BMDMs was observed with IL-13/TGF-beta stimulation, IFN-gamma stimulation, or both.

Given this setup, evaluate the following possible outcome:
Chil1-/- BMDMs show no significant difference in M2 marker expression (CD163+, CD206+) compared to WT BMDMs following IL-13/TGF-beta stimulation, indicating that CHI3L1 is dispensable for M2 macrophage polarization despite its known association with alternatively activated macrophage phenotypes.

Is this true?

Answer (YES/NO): NO